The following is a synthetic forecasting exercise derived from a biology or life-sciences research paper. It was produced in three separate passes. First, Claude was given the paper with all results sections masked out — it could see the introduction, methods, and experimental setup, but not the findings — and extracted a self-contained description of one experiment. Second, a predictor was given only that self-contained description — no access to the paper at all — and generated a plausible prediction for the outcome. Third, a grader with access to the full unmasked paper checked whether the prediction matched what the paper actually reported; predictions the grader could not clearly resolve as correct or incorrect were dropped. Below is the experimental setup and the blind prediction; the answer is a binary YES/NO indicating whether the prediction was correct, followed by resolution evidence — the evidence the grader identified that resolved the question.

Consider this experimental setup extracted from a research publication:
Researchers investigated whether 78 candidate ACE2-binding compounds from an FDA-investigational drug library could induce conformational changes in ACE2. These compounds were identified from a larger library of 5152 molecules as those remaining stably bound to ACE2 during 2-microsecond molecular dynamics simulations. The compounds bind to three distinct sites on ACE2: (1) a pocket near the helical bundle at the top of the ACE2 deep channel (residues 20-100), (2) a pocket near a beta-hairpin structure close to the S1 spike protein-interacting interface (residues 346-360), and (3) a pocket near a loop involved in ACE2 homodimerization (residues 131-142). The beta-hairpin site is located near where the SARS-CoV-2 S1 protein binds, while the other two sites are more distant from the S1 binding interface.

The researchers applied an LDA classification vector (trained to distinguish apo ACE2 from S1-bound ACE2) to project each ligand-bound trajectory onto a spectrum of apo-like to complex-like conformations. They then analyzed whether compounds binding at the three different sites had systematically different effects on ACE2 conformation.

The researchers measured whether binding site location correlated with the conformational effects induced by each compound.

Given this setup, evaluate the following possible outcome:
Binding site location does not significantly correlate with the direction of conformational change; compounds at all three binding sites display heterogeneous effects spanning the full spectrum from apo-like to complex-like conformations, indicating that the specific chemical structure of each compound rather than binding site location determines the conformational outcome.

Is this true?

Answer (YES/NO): NO